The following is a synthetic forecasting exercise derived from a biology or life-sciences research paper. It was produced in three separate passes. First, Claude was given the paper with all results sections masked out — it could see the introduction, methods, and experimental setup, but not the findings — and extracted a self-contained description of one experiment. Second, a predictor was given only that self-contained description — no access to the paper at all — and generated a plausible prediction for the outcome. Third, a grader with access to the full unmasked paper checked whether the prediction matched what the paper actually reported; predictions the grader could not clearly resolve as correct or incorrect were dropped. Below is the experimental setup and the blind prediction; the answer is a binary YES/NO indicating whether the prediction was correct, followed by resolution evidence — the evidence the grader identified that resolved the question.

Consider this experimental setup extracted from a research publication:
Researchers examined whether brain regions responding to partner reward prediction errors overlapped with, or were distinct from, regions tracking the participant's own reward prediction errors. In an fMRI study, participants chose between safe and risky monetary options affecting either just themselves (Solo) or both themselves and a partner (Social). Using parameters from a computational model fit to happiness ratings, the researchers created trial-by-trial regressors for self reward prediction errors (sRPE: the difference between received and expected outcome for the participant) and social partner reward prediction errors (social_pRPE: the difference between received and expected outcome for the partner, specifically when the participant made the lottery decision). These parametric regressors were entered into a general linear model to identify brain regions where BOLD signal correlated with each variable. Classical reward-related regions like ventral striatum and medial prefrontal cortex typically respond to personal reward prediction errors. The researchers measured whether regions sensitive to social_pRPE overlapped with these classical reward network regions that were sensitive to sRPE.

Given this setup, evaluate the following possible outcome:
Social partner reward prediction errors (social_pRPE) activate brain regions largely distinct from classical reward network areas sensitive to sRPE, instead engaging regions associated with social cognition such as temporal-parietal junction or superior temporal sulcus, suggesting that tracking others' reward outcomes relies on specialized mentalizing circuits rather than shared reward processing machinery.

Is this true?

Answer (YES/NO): YES